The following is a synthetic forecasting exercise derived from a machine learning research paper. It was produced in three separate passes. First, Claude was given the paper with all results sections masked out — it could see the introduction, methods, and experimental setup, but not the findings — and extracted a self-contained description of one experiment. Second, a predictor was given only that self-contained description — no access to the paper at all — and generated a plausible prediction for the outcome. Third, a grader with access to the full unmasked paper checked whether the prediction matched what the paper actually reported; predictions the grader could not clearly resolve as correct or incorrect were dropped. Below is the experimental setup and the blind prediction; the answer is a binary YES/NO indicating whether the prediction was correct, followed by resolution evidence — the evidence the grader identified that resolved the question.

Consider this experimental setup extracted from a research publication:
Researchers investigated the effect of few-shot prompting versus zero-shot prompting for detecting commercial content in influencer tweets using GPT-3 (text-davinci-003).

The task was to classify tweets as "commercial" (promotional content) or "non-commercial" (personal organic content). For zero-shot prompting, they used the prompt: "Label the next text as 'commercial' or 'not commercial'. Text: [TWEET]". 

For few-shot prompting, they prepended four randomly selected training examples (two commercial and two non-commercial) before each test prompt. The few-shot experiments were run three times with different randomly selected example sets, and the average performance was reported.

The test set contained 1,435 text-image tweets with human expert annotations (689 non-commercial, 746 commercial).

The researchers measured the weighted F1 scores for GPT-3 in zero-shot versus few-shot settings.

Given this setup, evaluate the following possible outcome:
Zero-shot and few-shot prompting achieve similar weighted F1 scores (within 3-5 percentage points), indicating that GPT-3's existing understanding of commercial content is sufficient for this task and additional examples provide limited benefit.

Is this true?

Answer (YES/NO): NO